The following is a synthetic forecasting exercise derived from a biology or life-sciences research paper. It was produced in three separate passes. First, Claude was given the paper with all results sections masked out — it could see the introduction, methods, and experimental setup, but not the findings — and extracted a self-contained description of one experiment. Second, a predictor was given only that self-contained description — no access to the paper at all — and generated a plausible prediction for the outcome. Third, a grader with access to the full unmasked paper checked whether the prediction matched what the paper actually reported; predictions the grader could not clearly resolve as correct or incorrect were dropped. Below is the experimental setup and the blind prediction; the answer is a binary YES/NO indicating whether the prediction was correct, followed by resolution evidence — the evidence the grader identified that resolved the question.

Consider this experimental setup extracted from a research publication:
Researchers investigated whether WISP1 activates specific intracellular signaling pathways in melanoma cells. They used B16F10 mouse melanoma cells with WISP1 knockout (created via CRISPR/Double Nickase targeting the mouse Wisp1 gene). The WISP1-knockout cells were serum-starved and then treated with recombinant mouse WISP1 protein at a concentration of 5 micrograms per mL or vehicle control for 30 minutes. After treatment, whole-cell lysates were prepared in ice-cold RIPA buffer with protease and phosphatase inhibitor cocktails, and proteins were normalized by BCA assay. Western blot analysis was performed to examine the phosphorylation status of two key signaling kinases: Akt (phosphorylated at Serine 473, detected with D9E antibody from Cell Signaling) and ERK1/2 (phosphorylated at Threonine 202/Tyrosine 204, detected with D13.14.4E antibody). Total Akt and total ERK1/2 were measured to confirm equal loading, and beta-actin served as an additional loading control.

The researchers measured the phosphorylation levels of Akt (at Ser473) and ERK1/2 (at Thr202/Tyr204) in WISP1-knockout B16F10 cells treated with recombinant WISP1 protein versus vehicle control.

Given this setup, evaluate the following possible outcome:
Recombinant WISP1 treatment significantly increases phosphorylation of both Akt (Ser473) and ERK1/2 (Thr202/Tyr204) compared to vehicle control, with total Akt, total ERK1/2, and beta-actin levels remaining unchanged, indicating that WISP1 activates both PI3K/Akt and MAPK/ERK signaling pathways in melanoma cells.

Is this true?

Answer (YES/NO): YES